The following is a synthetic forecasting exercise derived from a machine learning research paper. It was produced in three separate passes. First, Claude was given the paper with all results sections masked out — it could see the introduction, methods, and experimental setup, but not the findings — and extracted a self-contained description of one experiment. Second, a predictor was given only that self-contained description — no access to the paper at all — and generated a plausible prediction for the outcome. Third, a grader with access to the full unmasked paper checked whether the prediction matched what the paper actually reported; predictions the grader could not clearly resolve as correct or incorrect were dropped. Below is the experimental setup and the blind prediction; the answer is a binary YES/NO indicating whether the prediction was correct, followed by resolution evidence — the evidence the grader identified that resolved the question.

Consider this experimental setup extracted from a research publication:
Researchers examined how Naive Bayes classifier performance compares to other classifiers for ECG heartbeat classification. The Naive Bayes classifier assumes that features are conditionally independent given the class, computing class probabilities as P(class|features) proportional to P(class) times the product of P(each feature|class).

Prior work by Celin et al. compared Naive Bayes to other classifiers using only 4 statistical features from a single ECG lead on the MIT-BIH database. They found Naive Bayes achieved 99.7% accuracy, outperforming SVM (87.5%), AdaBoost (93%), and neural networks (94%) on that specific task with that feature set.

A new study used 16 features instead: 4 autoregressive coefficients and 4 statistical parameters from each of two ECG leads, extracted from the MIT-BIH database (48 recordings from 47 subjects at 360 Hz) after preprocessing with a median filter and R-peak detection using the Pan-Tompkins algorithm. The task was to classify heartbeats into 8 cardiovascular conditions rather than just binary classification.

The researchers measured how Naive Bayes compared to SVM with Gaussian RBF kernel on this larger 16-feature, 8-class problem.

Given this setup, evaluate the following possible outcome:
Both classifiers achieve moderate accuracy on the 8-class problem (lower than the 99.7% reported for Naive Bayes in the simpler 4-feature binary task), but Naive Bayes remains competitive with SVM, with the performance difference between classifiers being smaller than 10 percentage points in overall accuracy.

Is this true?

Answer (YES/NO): NO